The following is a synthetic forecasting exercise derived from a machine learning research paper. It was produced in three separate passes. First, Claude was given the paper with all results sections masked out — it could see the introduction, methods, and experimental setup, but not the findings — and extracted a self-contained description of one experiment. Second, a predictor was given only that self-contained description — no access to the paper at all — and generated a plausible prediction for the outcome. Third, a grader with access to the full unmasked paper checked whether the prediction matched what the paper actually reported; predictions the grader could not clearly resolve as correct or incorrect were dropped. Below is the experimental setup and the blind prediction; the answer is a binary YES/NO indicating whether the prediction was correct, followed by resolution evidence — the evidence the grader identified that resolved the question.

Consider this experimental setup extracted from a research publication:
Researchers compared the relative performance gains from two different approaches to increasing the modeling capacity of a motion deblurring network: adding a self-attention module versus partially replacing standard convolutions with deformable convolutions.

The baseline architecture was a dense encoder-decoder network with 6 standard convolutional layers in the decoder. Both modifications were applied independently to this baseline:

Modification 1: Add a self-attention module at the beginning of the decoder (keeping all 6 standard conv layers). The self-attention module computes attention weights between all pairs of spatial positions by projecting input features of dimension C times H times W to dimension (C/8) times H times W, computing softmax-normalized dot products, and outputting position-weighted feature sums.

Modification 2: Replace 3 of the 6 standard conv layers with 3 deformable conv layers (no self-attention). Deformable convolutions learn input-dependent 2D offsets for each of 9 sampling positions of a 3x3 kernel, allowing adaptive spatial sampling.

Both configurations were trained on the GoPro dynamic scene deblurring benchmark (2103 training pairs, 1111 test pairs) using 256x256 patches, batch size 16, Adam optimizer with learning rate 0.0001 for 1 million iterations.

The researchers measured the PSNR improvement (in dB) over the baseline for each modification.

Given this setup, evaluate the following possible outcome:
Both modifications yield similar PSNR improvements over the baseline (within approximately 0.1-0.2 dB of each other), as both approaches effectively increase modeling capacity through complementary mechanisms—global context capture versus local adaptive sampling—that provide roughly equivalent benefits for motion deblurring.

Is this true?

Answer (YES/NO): YES